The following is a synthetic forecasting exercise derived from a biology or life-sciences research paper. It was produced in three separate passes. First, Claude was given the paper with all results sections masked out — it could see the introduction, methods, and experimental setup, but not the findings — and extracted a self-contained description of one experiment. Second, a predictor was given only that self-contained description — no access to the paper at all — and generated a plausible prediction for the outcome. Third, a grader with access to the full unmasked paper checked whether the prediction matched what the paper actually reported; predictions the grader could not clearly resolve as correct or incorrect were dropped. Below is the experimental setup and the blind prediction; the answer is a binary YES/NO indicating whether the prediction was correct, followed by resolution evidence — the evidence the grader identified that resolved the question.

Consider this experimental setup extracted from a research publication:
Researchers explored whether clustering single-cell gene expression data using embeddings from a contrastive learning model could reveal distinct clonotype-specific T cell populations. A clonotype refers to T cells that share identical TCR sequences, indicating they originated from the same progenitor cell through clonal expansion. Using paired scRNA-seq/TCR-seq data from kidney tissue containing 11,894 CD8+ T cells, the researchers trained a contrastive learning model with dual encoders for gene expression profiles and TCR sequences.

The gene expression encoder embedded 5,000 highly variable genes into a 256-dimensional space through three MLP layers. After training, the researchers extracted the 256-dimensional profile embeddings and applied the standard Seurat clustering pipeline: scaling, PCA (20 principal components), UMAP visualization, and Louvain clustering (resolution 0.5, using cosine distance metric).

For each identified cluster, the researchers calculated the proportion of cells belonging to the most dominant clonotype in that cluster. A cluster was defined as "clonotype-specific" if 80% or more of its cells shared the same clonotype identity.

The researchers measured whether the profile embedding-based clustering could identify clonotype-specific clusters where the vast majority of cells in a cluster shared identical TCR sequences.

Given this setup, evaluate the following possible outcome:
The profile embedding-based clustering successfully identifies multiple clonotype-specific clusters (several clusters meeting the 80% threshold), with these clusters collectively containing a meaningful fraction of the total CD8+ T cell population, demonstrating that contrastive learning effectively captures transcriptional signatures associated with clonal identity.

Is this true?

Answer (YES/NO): YES